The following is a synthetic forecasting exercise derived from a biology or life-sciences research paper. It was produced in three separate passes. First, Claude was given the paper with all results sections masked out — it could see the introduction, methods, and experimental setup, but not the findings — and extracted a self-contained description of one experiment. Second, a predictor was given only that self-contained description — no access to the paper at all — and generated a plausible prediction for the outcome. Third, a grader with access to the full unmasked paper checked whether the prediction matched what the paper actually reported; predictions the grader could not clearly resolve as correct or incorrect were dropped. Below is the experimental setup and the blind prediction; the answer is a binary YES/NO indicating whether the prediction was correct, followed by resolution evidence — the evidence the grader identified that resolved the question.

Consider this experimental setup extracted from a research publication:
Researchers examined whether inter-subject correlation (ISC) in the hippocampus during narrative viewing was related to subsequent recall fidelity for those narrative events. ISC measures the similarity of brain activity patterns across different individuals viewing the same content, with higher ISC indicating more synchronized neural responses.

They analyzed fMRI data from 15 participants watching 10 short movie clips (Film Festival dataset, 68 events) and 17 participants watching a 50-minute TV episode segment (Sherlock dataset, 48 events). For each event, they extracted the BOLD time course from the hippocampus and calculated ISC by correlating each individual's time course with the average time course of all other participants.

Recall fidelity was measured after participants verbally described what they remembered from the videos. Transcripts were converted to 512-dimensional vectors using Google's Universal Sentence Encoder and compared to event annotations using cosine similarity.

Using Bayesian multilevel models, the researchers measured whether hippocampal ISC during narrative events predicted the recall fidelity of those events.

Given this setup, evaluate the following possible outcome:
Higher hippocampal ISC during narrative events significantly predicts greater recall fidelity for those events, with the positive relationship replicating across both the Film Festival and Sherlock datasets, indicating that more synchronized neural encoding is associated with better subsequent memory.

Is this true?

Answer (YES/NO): NO